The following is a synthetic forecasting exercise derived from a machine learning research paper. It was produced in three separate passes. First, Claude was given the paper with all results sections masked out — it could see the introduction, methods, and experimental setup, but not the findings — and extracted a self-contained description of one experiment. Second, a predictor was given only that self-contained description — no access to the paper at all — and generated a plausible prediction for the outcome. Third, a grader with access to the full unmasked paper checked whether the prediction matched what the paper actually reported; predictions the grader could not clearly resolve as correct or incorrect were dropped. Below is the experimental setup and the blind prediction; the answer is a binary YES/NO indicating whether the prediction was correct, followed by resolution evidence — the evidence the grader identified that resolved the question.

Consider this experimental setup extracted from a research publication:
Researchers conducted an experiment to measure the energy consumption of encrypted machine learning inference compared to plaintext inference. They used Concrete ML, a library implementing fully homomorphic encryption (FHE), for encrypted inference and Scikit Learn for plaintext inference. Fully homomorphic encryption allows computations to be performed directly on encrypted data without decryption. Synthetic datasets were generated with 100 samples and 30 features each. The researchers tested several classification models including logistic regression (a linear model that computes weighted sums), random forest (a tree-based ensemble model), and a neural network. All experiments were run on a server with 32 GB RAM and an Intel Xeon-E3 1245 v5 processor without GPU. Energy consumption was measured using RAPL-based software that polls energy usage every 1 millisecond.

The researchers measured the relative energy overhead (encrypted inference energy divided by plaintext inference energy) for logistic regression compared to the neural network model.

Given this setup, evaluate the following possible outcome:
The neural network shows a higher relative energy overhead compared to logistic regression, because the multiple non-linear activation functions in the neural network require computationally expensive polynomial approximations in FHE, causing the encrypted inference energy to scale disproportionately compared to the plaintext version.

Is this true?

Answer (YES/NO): YES